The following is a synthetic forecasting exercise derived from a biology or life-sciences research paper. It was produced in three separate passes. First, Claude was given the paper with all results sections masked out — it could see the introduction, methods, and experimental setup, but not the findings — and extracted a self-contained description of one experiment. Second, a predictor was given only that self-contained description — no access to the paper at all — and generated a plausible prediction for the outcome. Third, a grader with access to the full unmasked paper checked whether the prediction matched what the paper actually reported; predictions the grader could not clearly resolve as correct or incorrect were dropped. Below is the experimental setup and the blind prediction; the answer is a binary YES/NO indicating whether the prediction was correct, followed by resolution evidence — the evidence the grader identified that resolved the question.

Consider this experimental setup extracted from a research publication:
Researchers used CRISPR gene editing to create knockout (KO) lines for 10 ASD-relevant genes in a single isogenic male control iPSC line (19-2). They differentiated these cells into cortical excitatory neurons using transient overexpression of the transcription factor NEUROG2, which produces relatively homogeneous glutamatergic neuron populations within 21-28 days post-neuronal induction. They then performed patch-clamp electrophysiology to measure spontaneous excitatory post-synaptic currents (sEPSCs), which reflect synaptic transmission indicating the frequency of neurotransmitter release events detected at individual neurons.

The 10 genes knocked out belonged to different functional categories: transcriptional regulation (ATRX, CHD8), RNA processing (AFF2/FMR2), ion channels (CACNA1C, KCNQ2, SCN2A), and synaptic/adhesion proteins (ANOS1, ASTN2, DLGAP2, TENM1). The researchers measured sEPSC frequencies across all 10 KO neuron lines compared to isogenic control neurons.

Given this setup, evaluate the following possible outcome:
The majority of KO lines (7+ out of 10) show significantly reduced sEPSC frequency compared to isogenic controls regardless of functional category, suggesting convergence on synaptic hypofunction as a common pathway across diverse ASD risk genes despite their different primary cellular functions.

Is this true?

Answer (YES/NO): NO